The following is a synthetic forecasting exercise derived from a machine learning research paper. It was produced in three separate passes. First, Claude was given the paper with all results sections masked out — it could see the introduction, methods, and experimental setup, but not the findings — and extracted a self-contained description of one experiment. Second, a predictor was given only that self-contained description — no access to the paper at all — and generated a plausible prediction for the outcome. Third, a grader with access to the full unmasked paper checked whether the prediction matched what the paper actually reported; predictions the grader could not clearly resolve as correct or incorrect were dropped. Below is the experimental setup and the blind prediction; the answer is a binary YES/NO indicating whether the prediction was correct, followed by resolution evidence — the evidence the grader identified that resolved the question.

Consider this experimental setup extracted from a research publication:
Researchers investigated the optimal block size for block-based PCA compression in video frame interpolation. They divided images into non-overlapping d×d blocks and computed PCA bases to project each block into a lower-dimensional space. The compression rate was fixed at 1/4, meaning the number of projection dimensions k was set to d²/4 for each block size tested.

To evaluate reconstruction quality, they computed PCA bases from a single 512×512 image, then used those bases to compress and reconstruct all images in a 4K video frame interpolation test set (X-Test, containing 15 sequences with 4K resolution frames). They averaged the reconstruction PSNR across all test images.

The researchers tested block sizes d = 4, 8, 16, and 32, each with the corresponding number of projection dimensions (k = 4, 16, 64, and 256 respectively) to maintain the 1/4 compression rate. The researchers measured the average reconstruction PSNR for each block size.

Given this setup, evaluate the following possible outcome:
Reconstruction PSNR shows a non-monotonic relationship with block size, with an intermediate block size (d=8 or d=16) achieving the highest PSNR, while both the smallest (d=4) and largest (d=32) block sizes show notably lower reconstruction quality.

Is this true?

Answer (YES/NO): YES